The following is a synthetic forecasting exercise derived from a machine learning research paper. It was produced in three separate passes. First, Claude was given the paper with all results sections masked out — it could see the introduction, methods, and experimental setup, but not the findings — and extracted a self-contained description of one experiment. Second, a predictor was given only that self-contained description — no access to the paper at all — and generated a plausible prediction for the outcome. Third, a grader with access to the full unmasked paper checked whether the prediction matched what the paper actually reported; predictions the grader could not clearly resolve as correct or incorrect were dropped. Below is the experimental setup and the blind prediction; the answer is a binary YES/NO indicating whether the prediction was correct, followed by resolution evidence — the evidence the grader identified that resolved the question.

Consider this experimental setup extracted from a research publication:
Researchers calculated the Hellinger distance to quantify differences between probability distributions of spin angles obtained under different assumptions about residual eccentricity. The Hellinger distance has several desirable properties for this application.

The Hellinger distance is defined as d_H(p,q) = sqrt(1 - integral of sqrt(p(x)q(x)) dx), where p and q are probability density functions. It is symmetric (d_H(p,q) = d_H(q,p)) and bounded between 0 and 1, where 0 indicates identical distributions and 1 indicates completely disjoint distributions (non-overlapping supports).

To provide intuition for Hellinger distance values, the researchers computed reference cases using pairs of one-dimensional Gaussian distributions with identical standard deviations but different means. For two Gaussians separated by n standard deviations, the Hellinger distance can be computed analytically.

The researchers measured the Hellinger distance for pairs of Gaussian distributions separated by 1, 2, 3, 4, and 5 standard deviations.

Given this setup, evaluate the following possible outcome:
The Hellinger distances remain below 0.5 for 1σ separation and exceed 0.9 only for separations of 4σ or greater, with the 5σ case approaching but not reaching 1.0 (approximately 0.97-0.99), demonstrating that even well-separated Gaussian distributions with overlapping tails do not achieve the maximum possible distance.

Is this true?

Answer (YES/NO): YES